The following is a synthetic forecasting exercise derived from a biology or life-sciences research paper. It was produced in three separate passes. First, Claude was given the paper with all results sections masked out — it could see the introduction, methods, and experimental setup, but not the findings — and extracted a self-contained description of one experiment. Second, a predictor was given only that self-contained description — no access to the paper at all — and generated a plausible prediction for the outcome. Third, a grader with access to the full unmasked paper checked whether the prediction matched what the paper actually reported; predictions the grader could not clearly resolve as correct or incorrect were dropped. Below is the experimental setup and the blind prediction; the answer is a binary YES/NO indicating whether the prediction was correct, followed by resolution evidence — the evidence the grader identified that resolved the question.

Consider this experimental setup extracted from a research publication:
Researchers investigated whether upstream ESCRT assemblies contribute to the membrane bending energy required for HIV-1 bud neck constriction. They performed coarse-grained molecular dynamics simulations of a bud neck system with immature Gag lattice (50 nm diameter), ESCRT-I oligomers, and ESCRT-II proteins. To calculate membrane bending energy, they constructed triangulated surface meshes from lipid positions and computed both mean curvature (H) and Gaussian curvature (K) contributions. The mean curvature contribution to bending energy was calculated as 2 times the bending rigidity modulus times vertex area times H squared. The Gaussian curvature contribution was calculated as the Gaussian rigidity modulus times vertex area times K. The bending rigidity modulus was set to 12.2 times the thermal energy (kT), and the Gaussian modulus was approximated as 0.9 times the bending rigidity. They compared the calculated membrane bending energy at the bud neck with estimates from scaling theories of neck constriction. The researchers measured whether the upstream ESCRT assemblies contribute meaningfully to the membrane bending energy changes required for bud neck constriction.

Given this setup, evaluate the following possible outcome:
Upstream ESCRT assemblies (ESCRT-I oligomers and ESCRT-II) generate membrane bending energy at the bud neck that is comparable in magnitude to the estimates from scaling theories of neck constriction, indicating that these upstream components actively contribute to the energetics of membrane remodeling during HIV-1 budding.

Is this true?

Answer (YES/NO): NO